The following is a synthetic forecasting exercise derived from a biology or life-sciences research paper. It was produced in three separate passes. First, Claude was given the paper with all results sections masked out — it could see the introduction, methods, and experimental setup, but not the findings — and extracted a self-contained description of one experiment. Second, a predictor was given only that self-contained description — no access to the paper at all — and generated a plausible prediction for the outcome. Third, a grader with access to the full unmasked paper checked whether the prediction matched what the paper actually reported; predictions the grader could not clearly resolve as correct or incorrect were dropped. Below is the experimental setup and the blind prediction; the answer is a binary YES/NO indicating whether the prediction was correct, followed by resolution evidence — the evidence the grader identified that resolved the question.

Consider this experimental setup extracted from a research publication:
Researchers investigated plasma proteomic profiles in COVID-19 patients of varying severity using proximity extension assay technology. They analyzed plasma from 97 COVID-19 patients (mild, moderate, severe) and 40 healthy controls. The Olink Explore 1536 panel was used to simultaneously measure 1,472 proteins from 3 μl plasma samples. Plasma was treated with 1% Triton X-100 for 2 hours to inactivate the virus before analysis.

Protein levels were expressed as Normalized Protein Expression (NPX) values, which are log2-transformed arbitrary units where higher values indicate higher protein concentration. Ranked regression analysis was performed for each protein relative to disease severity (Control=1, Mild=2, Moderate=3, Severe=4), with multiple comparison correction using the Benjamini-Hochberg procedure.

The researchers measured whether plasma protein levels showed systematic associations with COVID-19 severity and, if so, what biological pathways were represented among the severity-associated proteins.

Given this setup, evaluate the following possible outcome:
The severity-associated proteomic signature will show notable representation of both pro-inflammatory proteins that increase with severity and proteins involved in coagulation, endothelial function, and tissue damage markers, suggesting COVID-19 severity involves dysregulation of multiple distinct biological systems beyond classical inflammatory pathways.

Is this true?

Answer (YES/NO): YES